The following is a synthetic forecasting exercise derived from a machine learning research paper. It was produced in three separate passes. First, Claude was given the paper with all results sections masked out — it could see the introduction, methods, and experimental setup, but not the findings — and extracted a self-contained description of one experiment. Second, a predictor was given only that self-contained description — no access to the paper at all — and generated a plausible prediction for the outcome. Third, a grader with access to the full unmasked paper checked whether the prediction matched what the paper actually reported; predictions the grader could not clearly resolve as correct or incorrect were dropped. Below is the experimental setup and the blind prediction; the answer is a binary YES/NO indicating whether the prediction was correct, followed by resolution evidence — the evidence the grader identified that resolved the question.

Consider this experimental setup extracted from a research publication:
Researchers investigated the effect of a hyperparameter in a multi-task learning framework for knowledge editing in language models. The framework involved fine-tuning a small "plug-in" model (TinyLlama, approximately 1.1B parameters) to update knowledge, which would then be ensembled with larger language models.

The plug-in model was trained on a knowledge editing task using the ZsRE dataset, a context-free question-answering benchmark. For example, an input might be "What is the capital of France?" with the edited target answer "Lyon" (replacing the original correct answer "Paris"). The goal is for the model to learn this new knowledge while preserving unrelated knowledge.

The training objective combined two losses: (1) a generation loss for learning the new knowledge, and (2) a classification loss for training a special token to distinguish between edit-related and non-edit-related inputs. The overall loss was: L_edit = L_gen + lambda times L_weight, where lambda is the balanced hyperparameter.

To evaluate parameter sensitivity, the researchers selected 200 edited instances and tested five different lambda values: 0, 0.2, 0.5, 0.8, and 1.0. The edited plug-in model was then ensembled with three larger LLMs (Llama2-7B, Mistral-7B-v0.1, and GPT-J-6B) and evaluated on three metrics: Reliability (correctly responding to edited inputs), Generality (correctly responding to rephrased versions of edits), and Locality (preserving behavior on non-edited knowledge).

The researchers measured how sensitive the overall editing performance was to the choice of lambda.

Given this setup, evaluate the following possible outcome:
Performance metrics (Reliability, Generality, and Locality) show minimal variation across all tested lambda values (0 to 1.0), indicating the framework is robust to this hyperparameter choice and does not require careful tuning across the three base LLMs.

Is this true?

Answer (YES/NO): NO